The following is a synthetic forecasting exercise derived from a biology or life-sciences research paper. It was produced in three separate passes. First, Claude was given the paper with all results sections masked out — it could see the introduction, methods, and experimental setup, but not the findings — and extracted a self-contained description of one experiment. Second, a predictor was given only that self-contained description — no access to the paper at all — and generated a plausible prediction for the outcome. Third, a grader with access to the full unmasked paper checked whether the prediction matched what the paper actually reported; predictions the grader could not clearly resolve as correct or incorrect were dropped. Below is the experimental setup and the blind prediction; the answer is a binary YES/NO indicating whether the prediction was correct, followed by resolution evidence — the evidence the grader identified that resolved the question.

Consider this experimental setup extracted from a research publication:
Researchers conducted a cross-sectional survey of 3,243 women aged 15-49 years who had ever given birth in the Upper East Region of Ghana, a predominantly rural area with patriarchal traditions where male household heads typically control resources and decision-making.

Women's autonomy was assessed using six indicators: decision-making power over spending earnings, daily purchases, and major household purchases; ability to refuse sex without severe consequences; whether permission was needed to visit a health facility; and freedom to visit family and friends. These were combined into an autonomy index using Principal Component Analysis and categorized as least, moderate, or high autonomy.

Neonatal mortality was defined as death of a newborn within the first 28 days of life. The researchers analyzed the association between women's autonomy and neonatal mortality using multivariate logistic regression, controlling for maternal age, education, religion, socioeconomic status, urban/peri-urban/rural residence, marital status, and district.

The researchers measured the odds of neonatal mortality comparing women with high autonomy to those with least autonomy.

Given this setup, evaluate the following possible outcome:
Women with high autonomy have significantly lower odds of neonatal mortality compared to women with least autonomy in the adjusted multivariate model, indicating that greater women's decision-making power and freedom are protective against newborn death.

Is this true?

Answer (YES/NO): NO